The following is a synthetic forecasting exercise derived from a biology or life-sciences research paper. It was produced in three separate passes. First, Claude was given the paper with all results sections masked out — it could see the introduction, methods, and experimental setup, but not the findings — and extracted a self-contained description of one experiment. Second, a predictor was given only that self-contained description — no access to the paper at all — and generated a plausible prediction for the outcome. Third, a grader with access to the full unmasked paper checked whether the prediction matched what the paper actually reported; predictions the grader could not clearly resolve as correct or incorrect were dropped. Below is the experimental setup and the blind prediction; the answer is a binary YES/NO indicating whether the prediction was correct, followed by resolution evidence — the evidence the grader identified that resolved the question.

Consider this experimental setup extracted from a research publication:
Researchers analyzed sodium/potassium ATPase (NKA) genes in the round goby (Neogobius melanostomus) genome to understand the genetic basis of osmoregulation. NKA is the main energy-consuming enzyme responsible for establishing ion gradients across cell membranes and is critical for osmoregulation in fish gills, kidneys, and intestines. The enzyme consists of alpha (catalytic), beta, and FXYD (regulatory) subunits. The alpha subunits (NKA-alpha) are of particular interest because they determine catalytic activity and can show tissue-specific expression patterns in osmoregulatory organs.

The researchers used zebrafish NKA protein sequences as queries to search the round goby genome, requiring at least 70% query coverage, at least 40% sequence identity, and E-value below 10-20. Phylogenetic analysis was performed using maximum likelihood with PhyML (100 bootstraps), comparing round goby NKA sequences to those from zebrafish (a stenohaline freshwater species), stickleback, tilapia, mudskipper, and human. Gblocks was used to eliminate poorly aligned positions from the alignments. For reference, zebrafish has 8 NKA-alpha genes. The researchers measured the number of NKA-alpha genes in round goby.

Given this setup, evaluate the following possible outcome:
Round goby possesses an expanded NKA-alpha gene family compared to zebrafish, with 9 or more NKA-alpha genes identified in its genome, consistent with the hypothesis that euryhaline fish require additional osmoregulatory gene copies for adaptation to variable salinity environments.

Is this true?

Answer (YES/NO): NO